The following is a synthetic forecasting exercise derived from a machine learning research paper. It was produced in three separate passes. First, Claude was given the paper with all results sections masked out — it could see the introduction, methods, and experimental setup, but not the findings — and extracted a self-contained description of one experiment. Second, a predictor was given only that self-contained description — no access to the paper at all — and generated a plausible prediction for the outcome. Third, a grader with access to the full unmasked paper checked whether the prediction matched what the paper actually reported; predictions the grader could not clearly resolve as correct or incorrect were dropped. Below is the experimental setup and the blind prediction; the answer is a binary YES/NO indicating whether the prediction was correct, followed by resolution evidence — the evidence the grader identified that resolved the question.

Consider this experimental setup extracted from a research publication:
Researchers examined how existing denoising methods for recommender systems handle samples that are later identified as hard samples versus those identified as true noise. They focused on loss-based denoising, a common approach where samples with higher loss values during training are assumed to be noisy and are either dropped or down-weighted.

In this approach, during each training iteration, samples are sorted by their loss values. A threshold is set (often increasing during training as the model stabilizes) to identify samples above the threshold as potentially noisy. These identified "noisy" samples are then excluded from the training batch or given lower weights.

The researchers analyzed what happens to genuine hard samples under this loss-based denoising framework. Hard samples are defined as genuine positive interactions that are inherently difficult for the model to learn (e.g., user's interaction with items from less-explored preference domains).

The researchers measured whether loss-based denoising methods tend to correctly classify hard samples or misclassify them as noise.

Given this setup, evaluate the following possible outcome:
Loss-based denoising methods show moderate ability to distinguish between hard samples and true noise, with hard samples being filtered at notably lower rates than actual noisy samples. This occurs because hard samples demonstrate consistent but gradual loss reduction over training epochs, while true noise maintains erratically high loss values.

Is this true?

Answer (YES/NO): NO